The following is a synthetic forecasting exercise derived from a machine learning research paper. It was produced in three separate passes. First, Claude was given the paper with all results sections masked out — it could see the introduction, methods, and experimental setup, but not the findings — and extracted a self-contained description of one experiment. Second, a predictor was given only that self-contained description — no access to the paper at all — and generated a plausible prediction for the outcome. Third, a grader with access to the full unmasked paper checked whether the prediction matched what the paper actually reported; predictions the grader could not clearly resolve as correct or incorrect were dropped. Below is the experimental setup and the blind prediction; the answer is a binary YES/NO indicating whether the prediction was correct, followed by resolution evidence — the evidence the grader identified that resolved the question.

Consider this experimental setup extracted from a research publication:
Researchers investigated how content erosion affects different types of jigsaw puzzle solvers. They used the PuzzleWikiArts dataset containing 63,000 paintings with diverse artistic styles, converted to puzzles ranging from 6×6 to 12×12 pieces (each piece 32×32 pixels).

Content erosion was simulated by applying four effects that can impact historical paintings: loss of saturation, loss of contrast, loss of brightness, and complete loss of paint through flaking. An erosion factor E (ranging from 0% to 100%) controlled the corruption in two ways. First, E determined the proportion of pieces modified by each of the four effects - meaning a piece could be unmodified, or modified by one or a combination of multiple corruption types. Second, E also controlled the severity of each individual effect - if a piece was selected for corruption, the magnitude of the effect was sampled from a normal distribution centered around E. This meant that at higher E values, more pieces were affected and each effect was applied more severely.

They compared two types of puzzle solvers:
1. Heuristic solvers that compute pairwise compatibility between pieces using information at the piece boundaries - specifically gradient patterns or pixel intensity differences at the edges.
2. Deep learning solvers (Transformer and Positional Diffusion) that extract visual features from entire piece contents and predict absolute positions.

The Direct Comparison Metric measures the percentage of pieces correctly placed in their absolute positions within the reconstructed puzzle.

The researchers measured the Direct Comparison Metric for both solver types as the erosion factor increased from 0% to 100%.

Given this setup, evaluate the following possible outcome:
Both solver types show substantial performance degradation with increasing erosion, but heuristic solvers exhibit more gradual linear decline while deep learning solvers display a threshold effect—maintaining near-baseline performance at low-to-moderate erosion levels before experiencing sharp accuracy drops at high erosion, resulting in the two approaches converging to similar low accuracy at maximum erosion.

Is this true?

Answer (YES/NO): NO